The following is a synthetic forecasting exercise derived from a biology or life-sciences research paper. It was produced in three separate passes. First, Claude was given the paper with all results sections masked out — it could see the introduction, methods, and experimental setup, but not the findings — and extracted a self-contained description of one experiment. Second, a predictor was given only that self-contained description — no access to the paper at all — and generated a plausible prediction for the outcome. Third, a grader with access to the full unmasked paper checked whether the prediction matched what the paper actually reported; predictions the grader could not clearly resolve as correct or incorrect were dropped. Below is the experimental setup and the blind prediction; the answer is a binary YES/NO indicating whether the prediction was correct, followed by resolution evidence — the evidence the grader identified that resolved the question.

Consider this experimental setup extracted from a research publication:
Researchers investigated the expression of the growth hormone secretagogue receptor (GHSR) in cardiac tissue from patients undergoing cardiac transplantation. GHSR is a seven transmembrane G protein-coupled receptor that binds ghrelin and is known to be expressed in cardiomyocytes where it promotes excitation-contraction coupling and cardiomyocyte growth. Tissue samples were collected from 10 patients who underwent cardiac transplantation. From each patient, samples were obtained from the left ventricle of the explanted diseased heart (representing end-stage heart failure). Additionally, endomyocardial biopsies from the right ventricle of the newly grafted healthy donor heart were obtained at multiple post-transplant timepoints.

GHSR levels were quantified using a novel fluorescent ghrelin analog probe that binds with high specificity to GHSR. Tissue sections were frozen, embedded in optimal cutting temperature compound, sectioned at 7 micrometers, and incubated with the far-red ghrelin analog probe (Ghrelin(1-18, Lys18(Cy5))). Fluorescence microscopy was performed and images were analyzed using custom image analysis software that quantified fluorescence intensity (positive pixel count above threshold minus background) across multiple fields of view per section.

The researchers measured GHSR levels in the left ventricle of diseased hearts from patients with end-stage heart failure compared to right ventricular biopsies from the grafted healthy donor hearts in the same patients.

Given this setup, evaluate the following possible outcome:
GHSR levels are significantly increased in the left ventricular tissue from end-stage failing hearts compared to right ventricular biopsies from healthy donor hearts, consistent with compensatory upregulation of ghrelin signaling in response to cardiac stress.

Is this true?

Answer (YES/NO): YES